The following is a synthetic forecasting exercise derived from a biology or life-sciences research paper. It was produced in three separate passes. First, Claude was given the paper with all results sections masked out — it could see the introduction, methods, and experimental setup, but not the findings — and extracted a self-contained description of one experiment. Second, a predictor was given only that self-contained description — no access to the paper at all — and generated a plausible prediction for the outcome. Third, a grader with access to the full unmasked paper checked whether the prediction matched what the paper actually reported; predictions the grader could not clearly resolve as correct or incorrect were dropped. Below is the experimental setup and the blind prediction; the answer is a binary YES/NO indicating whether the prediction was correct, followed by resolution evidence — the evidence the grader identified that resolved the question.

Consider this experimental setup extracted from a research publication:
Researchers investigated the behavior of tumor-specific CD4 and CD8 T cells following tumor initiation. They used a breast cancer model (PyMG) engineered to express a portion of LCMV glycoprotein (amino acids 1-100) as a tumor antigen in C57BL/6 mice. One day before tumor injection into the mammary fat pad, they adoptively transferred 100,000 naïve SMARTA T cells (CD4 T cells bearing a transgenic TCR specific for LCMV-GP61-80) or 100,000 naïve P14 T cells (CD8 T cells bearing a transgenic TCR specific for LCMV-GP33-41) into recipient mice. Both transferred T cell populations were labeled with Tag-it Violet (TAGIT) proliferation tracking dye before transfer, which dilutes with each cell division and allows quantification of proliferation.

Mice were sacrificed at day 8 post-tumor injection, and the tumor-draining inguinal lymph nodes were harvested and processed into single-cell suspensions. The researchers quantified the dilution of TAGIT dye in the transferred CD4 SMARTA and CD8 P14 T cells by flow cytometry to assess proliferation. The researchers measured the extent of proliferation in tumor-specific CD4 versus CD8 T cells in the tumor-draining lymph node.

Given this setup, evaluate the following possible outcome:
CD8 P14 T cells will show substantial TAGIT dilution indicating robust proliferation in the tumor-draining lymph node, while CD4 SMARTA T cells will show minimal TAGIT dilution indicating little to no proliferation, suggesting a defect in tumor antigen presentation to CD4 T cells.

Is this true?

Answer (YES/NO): NO